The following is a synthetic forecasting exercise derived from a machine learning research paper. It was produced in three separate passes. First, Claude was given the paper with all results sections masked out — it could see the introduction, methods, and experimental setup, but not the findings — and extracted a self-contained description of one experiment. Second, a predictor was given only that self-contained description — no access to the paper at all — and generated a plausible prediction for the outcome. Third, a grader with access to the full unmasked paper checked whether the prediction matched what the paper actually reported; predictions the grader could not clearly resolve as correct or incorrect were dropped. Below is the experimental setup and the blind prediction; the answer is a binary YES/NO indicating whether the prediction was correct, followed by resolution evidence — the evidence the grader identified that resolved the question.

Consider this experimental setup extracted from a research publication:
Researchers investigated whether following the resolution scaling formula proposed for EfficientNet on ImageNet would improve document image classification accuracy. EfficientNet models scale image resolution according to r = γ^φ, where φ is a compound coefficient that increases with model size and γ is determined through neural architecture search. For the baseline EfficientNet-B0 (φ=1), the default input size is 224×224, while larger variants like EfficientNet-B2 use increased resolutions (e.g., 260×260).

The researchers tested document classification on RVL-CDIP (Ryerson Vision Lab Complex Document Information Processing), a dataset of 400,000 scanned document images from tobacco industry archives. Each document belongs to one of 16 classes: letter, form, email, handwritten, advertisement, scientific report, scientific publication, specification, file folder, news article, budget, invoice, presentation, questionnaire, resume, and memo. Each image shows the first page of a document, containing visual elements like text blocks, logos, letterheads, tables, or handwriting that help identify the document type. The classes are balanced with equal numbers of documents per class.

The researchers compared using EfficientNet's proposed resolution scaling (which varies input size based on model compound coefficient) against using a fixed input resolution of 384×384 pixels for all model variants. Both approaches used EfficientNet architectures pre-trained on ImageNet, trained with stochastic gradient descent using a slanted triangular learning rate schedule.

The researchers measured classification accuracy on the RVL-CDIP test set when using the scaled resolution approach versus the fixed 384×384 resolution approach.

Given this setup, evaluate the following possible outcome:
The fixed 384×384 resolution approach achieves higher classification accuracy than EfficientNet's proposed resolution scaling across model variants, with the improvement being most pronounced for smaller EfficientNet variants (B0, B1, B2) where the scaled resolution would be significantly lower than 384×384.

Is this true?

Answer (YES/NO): NO